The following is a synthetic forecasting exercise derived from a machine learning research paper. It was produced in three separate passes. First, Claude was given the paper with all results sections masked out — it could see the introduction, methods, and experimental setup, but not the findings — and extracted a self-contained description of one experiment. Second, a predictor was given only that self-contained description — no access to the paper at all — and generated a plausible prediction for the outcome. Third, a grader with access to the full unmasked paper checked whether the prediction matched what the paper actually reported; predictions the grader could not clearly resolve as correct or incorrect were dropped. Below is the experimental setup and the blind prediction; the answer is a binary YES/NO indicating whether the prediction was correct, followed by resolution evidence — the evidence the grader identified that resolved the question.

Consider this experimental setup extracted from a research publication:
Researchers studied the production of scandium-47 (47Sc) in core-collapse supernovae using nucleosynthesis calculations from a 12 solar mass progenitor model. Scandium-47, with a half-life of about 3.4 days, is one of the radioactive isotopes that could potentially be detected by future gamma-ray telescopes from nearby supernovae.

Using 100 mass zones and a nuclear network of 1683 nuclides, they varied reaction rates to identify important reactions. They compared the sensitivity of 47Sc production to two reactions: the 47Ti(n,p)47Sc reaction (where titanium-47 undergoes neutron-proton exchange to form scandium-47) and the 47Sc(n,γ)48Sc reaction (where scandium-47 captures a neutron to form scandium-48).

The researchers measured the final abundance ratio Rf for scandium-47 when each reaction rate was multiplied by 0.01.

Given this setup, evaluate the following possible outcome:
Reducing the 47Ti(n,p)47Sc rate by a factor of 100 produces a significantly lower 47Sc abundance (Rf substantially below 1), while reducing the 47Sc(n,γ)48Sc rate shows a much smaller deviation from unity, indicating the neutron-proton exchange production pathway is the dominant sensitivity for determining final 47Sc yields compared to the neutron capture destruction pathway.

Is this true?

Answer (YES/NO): NO